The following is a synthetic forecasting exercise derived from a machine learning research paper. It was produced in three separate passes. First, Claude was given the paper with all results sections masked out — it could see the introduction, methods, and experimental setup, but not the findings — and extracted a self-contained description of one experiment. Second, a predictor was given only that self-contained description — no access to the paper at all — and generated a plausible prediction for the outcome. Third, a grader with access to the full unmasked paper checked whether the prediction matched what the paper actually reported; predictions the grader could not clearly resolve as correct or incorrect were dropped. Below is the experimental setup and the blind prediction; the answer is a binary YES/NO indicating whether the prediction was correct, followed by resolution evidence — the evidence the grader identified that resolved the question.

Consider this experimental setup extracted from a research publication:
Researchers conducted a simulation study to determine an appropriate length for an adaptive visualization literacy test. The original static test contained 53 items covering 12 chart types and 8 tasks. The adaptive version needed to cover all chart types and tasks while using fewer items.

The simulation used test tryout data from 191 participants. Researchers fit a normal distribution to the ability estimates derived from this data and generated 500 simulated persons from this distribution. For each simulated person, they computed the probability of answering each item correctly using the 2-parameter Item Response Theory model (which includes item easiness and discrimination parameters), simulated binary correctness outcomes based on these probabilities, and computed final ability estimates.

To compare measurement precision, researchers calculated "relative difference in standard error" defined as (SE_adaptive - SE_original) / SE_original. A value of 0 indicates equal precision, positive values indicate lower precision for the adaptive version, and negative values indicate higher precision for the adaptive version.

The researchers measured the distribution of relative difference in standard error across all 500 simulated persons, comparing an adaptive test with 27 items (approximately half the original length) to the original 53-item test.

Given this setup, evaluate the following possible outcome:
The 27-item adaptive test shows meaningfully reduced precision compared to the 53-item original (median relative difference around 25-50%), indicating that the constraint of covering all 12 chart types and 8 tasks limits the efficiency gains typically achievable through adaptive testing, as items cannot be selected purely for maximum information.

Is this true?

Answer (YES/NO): NO